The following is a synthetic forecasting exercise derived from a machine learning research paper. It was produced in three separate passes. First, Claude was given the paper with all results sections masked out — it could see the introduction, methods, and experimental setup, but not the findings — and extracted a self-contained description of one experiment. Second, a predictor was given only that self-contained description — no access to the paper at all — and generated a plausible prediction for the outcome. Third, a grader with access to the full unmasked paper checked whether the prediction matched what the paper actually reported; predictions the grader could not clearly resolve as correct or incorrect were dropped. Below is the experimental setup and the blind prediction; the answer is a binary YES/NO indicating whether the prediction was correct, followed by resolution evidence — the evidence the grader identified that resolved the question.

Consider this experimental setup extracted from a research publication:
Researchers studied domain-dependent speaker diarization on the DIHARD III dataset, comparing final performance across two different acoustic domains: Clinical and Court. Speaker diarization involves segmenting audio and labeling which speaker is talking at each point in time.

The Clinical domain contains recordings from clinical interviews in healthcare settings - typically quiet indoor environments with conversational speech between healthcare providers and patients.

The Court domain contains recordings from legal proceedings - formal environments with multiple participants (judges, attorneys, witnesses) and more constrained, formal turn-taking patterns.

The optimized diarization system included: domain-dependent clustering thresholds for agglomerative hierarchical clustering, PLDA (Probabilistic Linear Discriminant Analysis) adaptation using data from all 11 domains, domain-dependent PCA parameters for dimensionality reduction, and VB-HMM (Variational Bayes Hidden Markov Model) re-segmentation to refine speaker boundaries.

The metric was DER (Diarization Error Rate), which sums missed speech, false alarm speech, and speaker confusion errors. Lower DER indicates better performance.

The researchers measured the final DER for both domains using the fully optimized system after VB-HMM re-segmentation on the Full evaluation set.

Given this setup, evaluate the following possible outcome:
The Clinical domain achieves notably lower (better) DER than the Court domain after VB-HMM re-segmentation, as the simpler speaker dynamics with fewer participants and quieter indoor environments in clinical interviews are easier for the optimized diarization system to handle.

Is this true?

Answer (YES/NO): NO